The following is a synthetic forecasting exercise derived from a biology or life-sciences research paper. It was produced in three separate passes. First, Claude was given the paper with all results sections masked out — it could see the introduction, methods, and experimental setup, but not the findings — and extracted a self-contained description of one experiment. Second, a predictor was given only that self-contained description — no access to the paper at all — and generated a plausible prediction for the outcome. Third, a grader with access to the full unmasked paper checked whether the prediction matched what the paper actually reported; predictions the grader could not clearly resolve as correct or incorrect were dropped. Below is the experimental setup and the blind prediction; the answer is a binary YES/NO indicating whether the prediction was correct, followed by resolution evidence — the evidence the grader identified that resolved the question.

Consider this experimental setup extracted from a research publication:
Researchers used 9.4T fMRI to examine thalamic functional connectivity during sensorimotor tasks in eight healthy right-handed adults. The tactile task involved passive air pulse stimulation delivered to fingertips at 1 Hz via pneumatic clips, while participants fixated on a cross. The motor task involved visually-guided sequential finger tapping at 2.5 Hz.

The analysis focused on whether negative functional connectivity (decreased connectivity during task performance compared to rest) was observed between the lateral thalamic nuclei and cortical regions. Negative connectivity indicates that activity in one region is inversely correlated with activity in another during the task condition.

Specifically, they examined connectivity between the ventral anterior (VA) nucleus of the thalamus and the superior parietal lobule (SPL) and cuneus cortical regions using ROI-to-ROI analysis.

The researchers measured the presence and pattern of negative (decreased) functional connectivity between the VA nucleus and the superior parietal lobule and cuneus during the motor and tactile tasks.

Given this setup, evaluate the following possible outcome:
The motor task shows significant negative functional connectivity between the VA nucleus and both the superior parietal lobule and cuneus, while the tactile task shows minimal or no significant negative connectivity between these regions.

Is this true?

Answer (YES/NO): NO